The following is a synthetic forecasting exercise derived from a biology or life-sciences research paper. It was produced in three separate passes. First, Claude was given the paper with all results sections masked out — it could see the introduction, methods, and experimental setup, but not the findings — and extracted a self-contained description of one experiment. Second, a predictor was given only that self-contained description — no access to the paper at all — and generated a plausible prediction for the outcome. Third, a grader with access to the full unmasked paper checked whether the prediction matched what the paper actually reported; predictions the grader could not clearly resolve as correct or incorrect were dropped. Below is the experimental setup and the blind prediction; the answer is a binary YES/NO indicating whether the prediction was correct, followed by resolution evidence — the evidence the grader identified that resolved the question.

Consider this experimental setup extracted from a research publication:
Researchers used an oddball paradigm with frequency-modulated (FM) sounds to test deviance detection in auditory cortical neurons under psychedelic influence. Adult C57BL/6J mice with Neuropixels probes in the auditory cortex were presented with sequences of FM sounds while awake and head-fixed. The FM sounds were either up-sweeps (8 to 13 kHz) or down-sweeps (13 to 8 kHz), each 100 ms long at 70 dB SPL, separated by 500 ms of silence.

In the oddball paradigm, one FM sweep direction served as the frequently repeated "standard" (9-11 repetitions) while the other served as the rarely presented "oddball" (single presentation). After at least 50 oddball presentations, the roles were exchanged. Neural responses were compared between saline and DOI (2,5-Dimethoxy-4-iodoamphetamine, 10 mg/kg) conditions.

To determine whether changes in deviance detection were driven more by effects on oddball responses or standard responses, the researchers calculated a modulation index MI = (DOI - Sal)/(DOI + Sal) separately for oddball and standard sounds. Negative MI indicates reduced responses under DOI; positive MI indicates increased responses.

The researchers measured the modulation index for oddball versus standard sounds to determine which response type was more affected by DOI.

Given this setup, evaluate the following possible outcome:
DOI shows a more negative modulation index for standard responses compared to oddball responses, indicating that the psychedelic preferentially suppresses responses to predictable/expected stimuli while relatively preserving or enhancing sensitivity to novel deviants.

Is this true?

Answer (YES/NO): NO